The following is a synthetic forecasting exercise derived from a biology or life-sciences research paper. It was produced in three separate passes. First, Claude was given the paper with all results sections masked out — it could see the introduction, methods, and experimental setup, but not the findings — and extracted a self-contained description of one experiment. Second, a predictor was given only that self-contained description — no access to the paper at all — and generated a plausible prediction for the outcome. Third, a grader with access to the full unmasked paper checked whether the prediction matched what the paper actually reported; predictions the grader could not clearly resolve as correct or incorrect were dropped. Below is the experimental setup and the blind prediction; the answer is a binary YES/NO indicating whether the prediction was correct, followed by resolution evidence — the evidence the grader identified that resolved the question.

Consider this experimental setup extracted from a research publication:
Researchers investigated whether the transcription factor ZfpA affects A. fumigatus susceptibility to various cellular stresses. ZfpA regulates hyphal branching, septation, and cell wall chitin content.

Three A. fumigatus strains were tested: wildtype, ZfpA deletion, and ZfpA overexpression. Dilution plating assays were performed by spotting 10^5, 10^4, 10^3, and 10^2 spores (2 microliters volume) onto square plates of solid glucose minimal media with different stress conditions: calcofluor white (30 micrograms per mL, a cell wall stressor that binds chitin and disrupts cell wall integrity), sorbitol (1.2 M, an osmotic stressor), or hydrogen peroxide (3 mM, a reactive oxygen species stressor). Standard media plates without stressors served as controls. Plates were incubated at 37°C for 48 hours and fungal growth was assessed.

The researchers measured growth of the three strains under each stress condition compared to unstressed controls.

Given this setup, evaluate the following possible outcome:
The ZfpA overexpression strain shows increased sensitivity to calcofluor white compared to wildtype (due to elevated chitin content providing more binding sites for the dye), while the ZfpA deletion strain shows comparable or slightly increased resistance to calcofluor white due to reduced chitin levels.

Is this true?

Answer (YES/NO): NO